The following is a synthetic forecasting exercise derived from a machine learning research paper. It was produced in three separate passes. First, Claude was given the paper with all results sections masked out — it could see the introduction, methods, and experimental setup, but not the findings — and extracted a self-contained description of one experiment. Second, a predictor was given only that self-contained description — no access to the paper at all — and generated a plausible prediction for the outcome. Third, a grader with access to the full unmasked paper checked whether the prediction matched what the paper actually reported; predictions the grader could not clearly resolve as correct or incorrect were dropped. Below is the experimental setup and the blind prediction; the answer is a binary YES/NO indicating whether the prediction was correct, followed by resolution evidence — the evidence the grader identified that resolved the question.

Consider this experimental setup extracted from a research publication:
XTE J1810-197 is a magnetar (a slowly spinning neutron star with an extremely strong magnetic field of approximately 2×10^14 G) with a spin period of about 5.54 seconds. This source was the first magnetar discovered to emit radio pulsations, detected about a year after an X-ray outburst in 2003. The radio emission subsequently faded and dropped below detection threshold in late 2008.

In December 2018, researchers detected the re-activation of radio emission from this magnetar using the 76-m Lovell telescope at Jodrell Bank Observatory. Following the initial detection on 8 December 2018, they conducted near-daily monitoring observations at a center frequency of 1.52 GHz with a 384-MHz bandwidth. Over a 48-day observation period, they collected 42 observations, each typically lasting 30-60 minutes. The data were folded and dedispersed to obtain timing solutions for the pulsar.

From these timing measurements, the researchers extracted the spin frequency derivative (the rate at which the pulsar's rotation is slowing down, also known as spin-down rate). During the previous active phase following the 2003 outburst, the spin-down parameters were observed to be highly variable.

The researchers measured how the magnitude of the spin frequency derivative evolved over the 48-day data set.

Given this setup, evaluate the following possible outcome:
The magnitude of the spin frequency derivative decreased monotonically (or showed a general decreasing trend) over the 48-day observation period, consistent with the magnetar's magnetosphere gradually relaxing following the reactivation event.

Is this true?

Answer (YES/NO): NO